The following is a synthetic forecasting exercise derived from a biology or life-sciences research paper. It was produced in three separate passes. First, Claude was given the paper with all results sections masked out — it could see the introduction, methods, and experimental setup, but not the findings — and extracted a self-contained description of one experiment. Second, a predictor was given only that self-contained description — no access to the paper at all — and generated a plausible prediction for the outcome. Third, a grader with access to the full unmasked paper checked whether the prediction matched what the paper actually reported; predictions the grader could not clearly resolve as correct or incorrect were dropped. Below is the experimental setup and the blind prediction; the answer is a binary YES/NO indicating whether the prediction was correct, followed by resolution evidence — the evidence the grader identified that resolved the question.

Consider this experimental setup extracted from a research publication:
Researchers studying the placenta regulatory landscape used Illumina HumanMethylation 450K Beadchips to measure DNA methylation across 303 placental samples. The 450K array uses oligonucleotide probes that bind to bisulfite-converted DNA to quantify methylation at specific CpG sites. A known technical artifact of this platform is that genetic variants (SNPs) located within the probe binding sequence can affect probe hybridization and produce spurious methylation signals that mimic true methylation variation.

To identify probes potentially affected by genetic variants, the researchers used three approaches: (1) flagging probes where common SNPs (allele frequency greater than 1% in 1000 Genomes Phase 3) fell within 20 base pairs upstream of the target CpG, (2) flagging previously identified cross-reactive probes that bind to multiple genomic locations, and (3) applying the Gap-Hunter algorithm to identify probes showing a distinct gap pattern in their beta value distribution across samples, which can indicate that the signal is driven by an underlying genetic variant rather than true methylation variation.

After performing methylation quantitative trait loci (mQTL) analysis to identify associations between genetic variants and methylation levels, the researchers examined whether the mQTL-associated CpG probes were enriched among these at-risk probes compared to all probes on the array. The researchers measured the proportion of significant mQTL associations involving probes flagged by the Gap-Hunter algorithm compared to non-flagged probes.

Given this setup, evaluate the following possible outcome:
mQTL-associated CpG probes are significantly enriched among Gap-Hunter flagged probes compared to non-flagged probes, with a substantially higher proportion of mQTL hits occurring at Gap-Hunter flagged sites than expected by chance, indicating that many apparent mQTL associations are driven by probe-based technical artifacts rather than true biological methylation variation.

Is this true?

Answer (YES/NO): YES